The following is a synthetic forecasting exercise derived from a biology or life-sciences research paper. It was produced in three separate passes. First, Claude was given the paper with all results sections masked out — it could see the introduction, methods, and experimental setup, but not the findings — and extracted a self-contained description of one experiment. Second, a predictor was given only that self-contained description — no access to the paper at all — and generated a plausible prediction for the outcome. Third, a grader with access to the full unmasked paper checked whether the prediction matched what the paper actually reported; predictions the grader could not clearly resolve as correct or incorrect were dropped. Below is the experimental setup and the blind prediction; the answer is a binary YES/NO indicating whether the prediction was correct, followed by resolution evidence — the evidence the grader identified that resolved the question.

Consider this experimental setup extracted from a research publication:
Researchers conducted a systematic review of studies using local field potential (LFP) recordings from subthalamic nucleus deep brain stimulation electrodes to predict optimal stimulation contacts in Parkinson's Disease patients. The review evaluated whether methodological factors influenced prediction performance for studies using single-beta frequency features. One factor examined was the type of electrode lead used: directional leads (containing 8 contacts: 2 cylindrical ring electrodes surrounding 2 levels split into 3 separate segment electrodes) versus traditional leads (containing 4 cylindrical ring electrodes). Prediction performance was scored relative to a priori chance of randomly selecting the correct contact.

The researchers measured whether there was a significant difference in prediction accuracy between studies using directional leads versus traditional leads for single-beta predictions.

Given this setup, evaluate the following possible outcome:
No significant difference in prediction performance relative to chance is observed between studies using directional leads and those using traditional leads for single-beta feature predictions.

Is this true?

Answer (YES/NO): YES